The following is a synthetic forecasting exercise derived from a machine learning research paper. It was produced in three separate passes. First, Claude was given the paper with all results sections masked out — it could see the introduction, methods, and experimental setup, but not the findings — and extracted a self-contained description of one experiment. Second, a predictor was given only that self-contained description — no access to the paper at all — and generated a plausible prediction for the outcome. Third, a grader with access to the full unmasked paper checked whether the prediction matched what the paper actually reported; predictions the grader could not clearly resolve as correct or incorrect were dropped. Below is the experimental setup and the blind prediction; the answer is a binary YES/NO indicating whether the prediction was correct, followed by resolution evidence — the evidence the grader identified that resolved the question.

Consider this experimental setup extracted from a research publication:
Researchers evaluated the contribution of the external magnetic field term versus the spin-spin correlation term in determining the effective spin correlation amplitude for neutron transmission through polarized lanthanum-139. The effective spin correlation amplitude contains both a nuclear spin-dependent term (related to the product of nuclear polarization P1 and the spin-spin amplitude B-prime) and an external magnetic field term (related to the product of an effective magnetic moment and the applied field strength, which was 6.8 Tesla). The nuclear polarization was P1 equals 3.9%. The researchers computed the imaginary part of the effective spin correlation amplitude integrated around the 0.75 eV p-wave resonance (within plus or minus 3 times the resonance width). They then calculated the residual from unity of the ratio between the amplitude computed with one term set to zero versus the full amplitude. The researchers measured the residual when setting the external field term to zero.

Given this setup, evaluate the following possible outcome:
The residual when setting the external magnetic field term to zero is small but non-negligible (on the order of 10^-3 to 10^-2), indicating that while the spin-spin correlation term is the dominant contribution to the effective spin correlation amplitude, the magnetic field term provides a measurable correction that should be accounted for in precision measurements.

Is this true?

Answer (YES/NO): NO